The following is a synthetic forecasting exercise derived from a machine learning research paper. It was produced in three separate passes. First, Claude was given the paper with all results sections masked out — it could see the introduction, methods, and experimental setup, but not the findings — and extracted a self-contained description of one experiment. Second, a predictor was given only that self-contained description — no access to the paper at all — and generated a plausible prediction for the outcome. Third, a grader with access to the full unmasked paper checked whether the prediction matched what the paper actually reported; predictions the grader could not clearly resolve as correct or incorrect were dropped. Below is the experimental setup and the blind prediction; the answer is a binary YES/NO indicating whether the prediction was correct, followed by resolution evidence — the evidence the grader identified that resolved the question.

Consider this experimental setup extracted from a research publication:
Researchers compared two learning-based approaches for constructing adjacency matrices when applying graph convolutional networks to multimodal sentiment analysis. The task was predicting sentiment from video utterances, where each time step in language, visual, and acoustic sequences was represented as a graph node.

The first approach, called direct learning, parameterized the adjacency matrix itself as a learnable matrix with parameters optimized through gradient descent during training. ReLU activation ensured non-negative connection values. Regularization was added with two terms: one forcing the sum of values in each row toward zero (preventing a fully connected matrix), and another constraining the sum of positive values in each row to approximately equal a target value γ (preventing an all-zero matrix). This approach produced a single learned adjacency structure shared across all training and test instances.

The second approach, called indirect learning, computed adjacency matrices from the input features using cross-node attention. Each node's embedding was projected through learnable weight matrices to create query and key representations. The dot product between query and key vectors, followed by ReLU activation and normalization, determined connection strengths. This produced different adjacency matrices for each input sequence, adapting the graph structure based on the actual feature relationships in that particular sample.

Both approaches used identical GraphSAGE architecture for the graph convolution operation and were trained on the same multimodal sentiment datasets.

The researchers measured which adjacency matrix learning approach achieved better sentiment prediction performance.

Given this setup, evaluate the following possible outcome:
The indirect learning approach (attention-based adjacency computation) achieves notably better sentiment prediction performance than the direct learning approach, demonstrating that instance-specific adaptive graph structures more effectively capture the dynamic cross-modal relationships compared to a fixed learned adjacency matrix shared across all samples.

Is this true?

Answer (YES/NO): YES